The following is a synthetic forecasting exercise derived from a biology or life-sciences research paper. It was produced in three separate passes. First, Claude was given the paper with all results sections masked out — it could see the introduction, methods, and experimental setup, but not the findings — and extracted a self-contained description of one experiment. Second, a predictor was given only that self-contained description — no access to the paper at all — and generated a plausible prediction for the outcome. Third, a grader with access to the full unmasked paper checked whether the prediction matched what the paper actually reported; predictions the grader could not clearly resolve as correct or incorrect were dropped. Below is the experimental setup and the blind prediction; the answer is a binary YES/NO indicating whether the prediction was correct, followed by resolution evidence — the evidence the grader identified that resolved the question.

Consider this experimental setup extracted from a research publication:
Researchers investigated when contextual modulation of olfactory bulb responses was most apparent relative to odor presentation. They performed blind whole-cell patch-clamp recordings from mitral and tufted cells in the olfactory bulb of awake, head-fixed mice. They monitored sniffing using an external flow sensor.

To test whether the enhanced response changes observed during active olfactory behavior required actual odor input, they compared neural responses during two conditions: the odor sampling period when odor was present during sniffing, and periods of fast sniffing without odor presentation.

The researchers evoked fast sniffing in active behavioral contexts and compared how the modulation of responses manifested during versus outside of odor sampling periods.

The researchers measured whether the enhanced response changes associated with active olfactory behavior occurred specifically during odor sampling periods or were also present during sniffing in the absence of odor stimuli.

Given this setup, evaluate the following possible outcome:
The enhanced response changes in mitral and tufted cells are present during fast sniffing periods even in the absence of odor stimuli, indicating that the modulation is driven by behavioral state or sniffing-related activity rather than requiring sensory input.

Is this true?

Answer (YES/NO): NO